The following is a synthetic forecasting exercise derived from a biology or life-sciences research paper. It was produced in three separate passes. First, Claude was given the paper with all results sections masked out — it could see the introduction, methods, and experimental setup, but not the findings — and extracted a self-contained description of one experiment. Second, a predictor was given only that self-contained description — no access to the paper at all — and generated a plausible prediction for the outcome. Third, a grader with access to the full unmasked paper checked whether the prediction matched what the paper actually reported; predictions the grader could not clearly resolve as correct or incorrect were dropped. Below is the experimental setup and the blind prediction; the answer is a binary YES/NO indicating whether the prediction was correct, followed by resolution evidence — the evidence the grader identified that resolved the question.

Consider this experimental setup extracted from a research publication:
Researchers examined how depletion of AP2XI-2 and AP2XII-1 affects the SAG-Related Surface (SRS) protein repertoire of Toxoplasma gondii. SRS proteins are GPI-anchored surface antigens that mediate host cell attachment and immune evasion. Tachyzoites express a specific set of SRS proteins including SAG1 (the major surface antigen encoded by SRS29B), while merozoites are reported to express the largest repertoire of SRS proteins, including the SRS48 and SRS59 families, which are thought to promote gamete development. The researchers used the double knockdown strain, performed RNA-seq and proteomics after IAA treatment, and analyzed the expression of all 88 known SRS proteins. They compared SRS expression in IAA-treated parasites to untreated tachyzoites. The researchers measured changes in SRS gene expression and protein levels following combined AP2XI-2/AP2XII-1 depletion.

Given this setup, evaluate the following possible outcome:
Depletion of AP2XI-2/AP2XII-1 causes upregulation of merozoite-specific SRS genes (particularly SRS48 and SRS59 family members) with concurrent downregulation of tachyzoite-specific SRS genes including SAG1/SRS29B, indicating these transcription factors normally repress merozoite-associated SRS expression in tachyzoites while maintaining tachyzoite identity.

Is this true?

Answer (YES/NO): YES